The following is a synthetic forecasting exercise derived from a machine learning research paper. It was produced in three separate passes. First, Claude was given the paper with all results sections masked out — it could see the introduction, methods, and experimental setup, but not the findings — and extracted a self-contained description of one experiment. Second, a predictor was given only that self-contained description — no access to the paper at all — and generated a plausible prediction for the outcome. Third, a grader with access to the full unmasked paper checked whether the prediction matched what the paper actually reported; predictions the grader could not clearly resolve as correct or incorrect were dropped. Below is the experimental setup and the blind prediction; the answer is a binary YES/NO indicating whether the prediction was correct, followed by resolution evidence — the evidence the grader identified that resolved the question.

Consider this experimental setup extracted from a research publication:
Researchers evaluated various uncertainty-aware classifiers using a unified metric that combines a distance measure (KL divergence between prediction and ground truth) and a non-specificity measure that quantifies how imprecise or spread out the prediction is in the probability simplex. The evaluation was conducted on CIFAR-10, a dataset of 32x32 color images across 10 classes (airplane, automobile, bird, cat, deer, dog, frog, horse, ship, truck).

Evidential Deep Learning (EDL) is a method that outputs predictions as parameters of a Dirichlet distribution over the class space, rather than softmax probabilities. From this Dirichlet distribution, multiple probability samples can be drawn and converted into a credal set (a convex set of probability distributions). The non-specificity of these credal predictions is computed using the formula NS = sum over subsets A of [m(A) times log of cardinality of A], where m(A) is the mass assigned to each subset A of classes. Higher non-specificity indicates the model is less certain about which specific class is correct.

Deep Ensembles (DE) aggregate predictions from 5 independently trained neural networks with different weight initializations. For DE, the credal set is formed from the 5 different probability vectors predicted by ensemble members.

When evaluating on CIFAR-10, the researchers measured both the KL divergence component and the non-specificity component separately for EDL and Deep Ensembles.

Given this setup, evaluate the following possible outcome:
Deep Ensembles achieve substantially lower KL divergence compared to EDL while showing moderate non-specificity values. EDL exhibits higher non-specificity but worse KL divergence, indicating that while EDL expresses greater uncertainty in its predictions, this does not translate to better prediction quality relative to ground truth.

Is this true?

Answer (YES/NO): NO